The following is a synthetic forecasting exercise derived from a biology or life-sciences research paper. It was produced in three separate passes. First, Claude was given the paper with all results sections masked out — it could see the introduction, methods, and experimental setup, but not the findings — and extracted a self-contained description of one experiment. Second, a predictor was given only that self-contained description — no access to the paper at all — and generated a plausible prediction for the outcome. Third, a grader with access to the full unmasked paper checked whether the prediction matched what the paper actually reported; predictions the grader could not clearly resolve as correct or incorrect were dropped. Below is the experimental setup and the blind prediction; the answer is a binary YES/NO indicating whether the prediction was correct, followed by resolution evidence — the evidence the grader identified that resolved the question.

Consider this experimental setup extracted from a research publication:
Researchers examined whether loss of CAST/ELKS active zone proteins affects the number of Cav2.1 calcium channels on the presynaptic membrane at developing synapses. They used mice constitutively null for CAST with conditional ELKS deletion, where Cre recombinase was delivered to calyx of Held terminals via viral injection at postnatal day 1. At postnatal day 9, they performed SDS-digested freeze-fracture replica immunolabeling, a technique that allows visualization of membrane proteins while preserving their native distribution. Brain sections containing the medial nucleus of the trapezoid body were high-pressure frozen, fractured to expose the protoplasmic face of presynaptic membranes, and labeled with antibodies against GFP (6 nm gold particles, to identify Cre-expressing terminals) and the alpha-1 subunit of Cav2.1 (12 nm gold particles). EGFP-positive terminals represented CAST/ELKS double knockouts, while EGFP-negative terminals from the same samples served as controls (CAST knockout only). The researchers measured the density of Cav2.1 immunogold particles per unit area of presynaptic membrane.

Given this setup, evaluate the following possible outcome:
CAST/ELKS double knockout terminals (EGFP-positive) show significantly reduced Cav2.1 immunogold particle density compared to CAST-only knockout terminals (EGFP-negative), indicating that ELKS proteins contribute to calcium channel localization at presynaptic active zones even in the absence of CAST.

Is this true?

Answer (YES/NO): YES